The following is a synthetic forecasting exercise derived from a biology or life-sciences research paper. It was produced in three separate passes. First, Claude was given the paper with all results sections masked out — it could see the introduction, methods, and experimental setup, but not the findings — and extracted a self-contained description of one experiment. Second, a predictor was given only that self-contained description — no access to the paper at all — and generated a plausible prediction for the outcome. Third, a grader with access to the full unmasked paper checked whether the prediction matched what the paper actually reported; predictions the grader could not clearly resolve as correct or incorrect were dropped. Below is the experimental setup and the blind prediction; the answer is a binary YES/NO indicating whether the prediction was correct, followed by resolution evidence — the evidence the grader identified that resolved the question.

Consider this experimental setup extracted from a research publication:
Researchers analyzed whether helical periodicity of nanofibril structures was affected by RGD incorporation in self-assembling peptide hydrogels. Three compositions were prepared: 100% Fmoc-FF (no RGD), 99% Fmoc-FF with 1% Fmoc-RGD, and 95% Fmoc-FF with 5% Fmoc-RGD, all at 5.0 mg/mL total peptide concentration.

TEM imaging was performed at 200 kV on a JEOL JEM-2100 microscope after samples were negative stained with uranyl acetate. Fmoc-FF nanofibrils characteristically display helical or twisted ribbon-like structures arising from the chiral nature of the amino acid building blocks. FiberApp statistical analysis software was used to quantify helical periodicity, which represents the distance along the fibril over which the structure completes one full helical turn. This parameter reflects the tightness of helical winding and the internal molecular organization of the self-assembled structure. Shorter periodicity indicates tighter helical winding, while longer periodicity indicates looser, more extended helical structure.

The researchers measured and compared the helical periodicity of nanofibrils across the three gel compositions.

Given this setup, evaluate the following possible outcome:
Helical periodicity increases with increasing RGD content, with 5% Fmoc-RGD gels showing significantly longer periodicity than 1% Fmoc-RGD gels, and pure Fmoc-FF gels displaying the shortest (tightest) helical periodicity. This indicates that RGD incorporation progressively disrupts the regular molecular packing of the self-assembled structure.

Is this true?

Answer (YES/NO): NO